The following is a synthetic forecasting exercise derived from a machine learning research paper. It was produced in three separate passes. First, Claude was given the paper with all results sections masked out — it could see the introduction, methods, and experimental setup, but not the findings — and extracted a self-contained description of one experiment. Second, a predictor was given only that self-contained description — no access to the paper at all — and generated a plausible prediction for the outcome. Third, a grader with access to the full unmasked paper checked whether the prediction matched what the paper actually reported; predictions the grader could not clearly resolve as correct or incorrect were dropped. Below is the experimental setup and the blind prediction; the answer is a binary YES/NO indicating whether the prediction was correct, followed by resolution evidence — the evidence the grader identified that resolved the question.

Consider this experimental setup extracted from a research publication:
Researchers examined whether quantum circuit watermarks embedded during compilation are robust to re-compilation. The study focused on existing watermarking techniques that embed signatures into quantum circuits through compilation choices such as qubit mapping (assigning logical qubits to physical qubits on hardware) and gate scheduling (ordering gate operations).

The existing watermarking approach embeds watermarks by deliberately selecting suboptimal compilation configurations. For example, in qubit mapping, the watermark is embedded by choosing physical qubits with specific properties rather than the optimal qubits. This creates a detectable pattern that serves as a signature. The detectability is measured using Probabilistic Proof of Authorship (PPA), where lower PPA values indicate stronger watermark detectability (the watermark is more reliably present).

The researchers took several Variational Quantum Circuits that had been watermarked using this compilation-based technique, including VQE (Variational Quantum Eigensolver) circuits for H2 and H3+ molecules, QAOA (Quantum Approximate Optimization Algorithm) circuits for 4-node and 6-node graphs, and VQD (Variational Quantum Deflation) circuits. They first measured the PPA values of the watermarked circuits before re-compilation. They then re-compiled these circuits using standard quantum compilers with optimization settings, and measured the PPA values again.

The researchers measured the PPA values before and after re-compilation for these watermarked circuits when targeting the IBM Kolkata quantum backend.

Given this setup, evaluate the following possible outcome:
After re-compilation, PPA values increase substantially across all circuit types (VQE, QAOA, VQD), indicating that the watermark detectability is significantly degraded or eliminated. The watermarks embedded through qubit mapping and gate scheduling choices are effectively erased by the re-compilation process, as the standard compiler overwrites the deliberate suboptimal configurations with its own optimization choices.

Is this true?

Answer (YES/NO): YES